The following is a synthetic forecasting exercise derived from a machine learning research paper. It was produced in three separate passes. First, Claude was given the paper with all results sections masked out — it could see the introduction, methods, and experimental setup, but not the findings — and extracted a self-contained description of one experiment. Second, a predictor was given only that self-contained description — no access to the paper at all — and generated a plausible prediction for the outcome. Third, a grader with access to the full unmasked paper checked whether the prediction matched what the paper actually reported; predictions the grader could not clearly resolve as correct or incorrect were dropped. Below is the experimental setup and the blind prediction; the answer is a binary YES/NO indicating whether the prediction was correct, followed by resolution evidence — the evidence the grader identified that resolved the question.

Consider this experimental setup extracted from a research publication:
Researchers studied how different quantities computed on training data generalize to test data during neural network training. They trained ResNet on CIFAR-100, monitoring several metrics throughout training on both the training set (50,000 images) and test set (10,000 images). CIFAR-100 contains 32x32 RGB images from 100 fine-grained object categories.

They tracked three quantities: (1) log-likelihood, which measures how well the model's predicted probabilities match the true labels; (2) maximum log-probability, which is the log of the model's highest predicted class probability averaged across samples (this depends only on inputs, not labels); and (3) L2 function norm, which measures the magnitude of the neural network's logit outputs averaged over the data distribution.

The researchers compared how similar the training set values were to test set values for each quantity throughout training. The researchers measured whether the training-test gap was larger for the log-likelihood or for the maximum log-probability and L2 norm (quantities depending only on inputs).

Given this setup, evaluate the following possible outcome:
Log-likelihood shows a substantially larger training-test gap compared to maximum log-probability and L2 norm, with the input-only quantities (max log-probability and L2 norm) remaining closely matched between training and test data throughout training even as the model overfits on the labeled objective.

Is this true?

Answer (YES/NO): YES